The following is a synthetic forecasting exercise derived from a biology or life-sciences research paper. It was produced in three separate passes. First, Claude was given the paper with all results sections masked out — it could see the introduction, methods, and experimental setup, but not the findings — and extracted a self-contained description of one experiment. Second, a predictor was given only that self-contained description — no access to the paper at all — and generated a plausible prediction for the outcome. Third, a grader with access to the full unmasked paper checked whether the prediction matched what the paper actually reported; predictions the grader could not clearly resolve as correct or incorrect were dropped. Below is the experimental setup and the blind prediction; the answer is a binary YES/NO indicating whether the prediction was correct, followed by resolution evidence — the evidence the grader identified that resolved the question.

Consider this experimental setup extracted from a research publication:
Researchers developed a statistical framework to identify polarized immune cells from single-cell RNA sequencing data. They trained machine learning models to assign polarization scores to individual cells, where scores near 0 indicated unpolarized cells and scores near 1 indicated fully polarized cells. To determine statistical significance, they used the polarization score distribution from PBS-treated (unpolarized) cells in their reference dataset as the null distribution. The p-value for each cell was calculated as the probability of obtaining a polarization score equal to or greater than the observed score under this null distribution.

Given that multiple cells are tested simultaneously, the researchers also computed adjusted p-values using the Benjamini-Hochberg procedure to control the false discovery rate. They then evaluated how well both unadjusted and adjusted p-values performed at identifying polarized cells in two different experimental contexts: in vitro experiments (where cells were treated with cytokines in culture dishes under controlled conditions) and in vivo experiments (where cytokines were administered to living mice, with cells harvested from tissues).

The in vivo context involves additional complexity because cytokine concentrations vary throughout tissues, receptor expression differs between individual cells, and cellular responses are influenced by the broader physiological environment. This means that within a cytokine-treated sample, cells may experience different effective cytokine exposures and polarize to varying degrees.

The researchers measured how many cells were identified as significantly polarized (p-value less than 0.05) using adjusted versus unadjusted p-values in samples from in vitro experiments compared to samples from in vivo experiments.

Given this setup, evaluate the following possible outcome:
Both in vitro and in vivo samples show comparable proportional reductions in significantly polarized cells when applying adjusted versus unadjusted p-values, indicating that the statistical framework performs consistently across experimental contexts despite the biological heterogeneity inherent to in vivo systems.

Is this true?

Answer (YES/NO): NO